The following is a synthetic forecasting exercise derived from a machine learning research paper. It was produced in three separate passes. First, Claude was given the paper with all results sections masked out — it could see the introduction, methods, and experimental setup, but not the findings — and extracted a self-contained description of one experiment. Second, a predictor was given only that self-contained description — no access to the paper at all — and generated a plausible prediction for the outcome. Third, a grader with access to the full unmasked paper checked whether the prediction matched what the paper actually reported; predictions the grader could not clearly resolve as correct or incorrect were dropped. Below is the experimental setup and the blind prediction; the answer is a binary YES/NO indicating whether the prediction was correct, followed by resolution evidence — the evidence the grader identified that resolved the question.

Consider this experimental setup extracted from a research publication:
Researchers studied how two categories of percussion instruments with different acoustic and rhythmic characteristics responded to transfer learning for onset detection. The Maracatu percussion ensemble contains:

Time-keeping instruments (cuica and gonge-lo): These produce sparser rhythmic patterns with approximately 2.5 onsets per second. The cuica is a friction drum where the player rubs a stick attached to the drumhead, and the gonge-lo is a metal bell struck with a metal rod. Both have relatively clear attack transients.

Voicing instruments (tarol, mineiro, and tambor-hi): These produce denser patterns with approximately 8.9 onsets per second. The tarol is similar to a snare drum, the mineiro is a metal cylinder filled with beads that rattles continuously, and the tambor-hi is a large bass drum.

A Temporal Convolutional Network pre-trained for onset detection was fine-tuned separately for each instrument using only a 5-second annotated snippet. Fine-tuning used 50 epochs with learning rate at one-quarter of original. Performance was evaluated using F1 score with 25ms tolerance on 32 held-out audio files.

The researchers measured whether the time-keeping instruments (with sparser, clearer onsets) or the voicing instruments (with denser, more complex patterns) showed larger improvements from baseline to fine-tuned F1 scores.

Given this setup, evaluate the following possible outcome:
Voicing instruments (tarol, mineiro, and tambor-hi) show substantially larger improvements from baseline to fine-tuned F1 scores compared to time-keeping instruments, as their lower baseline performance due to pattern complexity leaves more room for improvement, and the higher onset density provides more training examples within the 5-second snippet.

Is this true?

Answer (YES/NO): NO